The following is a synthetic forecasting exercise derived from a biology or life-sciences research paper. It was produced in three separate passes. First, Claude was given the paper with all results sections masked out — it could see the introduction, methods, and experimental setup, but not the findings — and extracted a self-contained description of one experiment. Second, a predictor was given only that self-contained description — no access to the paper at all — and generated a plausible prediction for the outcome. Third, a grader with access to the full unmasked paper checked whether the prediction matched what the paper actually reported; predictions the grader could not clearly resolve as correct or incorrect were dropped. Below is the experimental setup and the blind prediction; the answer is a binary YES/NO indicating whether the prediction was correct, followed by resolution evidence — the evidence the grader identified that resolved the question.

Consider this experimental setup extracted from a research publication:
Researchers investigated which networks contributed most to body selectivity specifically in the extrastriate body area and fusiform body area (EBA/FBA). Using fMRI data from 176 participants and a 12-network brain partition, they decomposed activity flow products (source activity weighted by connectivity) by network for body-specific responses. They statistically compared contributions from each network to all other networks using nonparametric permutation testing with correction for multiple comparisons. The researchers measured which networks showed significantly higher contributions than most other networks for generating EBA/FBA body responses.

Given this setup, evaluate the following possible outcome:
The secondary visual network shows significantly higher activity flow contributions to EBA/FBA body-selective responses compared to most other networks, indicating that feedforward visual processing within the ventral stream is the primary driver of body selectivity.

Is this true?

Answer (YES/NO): YES